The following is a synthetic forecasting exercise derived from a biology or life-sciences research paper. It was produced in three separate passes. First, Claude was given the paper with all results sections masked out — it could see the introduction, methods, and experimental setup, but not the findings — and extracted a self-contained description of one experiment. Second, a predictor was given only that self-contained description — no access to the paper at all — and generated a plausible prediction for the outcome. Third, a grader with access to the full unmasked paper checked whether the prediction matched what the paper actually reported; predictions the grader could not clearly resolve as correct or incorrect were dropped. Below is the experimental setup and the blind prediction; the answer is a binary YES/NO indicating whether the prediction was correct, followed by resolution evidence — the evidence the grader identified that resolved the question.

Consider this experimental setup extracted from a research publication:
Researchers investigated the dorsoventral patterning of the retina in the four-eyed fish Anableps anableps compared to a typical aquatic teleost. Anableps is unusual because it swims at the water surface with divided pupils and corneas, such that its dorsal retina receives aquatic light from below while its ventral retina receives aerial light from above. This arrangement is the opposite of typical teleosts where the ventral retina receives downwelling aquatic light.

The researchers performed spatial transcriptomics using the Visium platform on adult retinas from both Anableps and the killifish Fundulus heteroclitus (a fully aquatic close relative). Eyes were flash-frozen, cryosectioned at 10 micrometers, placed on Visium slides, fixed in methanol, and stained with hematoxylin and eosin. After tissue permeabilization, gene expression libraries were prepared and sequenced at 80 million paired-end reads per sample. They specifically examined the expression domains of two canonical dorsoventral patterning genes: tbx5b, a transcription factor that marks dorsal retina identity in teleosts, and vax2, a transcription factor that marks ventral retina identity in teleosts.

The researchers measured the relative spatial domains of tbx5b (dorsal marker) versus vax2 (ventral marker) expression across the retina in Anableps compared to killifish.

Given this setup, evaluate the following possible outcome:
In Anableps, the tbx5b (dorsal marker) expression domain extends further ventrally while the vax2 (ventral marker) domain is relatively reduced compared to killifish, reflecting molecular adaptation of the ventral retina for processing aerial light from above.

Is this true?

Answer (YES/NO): NO